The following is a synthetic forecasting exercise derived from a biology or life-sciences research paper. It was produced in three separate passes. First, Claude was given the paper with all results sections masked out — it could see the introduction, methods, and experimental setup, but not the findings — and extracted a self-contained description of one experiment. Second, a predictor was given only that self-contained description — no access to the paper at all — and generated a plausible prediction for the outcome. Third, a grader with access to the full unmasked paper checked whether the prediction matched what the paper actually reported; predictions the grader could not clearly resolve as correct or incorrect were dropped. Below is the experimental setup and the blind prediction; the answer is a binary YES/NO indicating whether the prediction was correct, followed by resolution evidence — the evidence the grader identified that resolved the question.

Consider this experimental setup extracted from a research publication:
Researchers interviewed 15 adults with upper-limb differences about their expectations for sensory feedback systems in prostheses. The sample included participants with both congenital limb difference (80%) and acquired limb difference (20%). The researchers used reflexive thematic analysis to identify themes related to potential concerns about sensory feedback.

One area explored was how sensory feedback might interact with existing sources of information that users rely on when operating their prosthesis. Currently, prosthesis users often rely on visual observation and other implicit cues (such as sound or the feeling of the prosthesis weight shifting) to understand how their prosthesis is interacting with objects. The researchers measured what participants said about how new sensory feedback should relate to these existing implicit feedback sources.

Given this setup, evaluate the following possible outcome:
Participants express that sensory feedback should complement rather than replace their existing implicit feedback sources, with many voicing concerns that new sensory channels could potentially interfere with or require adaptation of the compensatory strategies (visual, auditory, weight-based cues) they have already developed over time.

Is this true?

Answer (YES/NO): YES